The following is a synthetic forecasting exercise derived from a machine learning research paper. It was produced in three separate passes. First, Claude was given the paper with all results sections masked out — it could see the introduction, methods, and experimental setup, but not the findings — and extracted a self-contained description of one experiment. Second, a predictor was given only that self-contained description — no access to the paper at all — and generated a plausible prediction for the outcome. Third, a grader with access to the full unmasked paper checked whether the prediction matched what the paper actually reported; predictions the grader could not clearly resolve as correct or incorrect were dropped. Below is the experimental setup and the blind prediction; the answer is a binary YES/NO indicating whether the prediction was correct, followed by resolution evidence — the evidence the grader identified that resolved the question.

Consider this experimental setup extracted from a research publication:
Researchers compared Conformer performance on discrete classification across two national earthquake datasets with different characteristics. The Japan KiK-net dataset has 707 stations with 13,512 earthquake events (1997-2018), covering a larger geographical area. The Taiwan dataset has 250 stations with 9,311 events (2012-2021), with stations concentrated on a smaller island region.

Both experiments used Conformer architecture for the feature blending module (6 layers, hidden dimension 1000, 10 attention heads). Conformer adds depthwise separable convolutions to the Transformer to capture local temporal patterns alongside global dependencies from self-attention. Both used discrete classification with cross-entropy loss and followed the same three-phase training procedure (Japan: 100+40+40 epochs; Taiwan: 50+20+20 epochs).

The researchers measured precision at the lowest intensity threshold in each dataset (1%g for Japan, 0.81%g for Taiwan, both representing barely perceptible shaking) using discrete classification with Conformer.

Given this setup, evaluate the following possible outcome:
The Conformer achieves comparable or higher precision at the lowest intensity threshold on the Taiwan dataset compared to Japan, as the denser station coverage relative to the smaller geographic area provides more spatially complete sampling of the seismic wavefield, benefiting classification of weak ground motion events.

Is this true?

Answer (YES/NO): YES